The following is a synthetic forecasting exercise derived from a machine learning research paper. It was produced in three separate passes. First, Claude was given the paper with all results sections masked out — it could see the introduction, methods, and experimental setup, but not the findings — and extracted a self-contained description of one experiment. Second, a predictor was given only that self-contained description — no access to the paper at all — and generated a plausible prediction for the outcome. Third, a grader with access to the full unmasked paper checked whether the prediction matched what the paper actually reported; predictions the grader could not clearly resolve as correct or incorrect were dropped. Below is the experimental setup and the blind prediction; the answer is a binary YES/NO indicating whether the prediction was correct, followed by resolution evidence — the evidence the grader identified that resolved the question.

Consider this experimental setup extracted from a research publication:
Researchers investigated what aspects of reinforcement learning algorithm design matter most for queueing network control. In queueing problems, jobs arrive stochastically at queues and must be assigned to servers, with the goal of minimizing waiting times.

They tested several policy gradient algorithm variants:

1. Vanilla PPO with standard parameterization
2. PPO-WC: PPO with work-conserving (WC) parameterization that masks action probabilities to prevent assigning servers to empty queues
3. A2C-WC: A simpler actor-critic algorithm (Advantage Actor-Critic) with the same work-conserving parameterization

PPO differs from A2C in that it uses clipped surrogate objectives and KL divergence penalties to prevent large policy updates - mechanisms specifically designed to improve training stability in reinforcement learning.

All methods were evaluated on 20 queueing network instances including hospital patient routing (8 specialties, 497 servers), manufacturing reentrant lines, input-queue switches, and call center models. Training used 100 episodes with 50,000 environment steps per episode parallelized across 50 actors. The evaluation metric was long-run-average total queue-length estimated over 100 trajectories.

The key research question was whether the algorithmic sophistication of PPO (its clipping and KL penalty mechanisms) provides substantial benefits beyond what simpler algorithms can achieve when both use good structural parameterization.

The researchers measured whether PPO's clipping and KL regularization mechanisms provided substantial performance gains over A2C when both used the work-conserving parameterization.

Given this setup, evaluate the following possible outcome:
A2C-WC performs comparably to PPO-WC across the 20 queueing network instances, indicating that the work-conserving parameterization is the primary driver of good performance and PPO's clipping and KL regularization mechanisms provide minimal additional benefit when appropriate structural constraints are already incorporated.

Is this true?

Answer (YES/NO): NO